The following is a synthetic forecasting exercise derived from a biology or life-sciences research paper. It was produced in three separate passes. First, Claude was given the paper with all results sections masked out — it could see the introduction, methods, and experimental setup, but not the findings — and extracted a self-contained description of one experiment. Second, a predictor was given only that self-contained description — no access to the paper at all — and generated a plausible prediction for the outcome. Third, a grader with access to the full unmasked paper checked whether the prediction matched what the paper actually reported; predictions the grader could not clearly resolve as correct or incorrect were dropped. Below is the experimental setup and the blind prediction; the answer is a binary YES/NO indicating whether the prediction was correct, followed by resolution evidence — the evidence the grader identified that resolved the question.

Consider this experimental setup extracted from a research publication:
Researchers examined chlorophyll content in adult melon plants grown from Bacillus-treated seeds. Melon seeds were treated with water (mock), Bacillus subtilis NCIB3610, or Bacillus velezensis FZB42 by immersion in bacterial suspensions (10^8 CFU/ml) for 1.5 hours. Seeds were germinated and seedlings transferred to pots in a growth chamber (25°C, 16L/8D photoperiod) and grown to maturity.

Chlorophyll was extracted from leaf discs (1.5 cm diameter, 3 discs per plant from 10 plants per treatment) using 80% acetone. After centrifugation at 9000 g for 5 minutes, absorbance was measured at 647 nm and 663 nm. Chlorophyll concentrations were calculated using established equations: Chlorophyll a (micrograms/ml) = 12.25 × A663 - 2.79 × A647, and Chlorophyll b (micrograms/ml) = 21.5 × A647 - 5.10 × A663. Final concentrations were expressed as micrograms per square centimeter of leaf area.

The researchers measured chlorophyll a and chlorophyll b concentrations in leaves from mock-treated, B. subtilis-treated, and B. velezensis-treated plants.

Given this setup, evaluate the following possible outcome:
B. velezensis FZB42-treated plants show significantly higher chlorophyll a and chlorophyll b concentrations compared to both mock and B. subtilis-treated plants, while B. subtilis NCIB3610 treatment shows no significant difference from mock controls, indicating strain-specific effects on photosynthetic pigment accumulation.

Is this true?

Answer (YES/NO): NO